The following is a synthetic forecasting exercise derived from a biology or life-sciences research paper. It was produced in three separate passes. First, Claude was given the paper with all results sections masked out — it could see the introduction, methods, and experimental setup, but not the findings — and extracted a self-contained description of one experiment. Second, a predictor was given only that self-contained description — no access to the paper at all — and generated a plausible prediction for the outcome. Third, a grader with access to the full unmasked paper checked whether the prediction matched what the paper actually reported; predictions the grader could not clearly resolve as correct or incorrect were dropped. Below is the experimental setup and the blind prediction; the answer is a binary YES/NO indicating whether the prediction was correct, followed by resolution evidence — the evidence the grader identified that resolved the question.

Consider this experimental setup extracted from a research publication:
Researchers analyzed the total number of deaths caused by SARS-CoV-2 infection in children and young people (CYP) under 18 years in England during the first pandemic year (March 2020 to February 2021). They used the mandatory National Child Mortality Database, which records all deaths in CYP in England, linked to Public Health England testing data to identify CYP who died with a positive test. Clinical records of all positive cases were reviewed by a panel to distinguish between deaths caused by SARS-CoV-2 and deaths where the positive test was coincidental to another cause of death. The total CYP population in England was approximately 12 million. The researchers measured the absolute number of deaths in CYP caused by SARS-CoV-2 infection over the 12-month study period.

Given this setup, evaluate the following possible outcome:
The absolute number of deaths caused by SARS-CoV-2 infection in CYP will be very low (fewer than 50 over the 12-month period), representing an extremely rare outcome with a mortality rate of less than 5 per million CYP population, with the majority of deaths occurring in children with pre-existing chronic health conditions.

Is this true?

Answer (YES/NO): YES